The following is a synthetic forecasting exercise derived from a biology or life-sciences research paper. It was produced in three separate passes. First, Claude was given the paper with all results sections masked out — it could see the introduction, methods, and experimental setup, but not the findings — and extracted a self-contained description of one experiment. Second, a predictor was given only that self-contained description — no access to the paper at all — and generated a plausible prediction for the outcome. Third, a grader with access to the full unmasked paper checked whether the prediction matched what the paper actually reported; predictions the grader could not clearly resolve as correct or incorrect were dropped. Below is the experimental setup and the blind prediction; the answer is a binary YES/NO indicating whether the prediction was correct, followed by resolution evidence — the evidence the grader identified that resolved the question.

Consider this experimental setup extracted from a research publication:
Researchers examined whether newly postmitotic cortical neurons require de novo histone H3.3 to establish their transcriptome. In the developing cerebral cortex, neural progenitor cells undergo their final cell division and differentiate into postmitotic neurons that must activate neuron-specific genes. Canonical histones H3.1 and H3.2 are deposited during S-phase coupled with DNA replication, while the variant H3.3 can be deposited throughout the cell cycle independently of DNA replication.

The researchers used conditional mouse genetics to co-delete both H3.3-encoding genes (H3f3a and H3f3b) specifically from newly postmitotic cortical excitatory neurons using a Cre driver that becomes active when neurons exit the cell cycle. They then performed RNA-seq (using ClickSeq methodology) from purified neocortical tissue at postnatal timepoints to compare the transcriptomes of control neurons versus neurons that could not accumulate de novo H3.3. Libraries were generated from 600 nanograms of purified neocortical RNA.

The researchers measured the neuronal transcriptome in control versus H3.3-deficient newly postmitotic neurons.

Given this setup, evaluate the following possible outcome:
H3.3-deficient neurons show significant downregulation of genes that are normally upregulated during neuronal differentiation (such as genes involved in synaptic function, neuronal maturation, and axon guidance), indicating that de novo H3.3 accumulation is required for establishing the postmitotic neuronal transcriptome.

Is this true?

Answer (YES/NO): YES